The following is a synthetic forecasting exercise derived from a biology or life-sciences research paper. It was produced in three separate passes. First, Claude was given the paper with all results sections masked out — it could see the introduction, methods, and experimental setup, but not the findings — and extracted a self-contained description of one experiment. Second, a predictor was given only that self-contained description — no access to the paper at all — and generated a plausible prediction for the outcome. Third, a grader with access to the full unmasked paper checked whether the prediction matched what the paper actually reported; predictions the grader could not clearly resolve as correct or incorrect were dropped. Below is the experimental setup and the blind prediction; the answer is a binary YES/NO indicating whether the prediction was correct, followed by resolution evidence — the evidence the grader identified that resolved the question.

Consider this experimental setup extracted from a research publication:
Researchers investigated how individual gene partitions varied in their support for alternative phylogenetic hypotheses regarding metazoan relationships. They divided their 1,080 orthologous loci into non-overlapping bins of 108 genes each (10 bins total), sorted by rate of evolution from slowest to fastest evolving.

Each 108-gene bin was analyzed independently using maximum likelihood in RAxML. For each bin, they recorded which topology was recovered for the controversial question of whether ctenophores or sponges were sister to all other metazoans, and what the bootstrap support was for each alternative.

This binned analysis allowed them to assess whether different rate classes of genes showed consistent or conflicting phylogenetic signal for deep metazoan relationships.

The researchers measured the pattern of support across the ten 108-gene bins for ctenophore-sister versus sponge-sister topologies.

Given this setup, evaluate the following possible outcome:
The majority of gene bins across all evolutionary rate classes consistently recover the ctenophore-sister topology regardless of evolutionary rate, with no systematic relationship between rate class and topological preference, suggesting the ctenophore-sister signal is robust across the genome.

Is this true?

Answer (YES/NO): YES